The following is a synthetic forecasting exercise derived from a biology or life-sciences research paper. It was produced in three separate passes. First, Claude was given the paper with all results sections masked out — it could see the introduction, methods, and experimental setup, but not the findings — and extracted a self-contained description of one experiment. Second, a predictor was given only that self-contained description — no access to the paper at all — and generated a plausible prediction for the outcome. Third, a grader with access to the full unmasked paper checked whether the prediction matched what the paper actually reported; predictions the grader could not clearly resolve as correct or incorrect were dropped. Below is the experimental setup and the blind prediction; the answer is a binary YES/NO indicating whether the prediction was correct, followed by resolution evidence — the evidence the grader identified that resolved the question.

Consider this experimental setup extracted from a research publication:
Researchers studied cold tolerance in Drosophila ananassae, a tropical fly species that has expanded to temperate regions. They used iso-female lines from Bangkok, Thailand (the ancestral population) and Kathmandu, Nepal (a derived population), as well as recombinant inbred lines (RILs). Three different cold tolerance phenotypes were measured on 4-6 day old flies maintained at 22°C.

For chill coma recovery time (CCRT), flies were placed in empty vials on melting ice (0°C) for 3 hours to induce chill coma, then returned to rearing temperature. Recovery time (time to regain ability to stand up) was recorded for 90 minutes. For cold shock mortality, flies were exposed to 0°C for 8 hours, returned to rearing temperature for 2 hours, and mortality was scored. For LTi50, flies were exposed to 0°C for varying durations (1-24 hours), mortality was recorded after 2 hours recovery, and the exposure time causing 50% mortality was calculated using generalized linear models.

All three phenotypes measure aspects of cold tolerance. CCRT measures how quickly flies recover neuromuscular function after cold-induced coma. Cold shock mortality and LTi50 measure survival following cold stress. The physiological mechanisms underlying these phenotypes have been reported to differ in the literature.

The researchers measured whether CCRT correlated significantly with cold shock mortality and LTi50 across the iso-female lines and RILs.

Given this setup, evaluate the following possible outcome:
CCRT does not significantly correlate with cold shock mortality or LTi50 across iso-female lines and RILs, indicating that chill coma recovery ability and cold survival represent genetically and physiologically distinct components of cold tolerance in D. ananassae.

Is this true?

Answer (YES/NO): NO